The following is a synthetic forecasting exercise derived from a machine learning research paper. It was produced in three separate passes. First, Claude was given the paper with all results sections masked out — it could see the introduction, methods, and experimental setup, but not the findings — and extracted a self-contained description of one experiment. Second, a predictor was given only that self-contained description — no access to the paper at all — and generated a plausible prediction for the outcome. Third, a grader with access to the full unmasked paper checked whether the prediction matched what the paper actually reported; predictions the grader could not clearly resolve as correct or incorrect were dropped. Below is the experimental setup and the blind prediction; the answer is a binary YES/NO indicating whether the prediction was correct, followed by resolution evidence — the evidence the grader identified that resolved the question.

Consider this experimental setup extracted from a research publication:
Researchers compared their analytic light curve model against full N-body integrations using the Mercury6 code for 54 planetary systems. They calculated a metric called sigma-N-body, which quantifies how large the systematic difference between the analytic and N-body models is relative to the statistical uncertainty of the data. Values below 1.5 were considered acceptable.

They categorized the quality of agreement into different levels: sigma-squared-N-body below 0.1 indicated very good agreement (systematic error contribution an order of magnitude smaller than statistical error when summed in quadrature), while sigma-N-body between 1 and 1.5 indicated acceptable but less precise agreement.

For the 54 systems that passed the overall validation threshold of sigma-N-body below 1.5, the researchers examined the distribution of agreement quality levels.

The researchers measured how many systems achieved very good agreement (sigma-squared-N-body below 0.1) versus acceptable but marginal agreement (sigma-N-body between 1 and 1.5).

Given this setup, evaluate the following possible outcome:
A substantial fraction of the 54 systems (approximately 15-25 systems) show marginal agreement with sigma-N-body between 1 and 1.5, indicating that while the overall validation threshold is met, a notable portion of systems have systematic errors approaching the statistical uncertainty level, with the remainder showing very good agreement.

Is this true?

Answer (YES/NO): NO